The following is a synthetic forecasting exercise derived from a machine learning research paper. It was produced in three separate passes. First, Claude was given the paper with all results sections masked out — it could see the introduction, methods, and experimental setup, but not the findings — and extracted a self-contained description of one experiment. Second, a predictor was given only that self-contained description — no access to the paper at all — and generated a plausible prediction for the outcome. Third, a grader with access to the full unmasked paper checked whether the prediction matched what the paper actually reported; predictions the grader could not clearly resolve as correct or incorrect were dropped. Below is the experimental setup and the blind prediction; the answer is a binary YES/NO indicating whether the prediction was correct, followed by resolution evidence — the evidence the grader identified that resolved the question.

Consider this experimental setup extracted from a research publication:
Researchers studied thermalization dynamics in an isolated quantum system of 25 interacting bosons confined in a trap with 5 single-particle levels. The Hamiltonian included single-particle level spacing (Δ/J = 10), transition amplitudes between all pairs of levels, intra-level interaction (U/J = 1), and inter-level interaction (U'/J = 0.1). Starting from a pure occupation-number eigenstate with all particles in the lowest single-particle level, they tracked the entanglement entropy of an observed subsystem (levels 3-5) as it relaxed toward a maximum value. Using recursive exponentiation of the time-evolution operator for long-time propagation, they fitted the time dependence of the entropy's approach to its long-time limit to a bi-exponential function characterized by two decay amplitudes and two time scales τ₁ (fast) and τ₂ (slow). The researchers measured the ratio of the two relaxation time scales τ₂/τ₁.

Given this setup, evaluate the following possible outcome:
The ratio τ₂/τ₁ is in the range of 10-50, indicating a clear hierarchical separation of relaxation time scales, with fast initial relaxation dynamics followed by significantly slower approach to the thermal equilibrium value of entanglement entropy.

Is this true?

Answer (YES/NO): NO